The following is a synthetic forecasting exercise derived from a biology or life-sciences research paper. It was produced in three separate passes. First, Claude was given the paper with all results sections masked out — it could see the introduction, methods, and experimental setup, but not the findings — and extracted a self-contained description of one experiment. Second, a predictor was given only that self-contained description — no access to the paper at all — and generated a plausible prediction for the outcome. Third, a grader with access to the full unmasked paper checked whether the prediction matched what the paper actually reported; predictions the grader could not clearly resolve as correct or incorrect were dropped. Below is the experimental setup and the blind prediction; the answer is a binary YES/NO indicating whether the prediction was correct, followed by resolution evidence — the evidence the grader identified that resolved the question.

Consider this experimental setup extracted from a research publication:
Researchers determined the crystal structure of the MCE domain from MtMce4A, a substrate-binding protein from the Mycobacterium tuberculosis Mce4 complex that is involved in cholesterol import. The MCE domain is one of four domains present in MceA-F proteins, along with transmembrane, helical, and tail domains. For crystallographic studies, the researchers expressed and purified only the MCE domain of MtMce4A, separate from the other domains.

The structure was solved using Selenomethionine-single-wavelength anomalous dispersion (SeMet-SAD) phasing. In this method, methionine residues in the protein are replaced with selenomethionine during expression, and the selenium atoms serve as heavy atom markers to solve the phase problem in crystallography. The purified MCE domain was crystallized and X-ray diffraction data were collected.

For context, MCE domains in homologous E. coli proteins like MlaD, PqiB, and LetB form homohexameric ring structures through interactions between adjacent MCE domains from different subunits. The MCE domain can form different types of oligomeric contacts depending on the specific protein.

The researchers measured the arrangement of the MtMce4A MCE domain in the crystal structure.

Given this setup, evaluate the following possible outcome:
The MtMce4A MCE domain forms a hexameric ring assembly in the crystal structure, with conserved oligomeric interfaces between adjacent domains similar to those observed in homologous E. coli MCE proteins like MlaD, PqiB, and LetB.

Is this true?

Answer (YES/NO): NO